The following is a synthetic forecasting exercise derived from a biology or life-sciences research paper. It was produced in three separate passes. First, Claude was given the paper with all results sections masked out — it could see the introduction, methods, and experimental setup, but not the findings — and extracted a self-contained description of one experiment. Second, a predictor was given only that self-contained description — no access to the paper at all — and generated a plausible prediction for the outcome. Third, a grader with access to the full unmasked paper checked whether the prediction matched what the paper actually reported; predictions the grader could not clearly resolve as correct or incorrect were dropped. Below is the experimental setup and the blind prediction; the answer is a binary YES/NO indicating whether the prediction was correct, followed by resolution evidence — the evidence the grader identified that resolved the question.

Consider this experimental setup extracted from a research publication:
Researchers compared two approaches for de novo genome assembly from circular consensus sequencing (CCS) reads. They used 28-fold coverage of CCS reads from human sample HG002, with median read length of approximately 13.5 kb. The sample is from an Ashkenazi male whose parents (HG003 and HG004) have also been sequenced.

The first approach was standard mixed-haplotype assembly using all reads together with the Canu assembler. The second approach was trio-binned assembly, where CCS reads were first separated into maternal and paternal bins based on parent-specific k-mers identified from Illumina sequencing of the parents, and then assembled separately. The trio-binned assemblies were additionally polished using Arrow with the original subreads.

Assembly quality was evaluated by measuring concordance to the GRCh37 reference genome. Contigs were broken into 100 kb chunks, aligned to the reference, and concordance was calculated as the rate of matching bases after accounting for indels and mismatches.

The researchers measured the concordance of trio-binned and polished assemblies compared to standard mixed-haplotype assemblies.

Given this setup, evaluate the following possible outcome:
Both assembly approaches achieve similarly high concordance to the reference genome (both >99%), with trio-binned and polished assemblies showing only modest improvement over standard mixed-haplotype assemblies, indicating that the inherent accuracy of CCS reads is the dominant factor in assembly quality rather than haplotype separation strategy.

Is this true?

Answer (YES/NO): NO